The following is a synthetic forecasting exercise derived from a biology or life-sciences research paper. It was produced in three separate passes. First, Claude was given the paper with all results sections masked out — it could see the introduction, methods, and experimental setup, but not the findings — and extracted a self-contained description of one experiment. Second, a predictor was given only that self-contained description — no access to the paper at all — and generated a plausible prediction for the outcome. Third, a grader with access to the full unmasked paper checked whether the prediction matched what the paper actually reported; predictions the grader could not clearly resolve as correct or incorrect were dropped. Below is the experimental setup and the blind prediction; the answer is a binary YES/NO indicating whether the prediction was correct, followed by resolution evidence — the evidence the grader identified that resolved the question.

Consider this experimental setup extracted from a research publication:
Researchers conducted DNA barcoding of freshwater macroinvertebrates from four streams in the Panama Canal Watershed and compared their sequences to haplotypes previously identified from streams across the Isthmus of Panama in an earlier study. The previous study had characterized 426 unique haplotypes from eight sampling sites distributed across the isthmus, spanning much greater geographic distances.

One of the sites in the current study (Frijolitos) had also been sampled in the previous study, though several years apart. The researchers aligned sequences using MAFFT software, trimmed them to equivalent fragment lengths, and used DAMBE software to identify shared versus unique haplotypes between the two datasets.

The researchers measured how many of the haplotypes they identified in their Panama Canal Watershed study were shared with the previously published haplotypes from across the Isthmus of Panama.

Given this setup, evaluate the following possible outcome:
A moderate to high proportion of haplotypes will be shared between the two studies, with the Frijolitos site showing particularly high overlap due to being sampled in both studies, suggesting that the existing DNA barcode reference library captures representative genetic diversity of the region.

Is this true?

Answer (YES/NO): NO